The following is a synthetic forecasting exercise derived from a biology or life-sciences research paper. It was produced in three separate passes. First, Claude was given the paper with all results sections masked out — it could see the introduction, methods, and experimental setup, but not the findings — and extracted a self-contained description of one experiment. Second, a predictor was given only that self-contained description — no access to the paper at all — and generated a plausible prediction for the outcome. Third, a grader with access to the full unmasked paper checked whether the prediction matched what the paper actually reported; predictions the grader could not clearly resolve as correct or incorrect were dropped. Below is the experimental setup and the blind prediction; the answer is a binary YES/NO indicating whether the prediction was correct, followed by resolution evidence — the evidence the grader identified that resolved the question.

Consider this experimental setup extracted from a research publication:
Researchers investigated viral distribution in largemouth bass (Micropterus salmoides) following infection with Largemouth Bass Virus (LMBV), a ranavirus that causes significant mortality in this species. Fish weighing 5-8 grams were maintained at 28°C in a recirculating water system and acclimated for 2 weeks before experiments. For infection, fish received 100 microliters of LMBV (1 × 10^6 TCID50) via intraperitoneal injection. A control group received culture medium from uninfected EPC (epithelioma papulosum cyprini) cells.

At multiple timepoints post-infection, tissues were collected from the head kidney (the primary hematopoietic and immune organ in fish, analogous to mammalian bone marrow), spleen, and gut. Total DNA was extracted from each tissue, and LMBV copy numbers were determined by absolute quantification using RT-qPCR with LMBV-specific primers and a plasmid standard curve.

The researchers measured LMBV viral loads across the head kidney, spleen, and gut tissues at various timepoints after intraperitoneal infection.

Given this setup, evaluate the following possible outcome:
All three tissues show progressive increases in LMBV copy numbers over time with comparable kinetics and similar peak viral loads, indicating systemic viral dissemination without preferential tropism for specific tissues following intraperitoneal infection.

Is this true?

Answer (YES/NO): NO